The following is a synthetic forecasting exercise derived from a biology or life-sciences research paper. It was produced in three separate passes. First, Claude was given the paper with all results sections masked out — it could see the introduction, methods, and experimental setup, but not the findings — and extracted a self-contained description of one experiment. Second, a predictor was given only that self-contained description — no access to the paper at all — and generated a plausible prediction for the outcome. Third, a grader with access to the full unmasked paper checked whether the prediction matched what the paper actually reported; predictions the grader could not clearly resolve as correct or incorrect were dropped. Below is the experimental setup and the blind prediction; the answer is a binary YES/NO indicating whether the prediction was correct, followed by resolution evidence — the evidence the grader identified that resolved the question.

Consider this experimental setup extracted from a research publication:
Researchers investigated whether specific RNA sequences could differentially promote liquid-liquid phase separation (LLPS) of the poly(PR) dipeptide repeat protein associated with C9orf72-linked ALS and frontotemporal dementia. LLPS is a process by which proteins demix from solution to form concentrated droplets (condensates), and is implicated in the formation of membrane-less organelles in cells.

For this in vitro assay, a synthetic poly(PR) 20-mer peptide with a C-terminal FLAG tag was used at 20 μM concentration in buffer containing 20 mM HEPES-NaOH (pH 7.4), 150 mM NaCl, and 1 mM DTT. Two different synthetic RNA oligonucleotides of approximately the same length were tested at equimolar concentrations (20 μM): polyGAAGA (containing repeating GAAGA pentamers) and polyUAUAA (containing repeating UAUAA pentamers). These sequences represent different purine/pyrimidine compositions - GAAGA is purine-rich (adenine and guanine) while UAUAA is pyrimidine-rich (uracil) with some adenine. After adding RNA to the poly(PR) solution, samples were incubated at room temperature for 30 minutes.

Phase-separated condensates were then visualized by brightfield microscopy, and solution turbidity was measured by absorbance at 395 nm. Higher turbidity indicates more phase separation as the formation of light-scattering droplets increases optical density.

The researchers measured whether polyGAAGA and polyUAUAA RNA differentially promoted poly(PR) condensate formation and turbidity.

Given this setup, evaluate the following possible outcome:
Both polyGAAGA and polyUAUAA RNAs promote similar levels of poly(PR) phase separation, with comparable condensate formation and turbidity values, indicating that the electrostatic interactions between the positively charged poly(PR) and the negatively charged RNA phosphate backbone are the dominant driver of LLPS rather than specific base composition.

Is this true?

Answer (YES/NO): NO